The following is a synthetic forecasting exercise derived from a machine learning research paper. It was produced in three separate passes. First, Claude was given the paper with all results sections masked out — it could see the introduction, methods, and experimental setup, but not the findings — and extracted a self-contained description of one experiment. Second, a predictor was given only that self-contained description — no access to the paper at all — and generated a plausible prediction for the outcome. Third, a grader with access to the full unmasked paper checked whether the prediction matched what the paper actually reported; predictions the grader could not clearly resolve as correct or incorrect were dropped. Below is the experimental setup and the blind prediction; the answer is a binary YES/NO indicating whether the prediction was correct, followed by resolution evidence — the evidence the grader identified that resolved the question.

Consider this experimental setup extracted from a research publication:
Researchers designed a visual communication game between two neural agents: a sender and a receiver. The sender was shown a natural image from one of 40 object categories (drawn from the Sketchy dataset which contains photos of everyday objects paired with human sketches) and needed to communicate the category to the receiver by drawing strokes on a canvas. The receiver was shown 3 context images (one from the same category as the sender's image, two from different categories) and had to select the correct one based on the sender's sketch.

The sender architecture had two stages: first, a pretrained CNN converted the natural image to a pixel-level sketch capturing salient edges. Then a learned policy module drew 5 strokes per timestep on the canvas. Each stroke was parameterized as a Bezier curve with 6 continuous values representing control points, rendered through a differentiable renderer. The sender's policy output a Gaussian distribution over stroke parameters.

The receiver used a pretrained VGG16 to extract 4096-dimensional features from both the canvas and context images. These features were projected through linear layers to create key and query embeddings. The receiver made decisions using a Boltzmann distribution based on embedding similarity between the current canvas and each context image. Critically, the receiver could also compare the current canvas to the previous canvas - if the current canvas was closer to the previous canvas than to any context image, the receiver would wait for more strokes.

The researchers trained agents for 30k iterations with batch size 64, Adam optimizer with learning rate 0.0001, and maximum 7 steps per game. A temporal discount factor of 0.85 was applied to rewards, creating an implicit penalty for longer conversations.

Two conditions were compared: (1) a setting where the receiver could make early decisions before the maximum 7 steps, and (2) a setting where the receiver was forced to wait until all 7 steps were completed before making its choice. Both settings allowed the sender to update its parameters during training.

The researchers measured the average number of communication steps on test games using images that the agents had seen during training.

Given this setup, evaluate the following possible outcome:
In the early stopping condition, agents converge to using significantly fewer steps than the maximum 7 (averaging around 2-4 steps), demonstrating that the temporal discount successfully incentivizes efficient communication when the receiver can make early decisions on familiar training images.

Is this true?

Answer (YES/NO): NO